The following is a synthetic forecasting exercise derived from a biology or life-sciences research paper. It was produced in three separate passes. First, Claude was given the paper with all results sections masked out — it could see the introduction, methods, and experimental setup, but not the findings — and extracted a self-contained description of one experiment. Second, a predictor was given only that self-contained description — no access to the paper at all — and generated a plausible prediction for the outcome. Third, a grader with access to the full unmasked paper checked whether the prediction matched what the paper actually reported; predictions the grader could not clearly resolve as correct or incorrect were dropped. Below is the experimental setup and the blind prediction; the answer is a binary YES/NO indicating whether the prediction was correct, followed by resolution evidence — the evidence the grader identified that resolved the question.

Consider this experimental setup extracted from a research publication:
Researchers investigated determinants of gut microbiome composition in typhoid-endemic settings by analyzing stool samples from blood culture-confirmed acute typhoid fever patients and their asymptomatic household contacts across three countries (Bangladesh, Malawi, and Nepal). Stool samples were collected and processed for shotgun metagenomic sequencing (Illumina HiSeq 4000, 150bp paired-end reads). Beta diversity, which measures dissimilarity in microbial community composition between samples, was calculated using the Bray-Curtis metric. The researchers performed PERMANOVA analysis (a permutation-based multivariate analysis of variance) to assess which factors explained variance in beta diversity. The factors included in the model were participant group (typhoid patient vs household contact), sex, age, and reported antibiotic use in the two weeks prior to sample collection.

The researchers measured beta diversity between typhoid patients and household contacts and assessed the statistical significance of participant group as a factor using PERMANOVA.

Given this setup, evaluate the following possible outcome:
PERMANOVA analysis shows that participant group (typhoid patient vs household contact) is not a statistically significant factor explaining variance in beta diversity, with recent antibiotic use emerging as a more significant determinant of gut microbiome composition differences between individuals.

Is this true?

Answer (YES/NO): NO